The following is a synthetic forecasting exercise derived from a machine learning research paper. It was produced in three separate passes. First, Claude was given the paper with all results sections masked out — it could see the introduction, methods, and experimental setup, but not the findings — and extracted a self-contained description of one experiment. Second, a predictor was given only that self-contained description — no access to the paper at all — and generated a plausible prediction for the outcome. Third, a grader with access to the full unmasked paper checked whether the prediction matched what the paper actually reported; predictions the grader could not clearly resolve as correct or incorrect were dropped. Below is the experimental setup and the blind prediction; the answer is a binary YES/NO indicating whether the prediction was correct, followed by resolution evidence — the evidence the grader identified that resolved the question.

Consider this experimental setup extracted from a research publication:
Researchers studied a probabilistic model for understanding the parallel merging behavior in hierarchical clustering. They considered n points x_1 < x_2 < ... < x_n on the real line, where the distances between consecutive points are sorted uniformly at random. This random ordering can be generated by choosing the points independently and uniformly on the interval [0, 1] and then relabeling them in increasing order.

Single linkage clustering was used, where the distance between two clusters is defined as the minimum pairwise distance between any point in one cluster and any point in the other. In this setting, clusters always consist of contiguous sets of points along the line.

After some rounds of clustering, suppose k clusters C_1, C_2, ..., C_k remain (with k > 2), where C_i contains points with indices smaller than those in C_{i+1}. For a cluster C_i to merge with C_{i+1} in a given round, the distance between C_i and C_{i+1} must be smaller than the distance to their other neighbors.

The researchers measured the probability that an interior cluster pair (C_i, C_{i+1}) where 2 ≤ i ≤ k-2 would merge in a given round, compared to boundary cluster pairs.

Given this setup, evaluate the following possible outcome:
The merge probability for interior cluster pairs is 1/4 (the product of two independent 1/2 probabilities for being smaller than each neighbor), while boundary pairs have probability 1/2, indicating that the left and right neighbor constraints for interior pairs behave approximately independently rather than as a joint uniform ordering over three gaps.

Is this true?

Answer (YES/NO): NO